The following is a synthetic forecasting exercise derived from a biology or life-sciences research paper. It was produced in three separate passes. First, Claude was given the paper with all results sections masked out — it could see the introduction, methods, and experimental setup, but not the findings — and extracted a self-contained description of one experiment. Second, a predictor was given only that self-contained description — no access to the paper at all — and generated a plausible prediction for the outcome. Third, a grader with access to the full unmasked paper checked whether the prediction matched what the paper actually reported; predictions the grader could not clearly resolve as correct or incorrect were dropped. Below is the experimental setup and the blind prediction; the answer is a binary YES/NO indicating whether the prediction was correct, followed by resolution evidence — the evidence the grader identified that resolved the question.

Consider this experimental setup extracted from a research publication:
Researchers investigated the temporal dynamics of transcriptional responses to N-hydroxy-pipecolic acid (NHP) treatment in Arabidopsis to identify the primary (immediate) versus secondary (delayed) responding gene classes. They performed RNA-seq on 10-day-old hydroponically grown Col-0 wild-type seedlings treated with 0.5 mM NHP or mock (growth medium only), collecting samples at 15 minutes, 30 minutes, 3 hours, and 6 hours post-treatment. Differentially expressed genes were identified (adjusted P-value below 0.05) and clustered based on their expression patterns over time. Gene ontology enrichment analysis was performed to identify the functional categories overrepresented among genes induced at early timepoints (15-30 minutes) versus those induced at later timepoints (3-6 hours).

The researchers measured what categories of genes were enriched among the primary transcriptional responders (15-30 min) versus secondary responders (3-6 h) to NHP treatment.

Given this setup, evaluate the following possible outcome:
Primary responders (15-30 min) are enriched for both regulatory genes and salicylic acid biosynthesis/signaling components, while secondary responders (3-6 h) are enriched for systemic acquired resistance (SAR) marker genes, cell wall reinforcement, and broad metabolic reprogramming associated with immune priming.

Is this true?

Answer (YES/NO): NO